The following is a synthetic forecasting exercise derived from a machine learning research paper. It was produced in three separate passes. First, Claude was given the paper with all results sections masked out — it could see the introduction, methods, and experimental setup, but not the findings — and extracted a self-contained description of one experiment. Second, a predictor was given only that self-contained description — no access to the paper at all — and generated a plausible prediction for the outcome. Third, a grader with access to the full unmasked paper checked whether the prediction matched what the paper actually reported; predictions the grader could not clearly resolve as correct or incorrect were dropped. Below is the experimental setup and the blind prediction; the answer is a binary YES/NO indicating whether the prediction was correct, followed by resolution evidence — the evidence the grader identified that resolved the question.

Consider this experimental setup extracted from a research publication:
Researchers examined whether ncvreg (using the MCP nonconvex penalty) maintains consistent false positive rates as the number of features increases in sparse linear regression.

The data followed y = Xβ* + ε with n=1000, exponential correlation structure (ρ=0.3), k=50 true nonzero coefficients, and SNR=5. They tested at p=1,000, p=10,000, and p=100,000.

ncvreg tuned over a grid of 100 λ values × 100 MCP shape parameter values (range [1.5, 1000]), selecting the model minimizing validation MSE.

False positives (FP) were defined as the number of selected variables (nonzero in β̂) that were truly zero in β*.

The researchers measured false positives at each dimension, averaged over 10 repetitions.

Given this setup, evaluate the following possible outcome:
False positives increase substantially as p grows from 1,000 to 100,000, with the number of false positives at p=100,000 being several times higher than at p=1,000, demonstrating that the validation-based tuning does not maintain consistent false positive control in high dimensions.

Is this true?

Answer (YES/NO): NO